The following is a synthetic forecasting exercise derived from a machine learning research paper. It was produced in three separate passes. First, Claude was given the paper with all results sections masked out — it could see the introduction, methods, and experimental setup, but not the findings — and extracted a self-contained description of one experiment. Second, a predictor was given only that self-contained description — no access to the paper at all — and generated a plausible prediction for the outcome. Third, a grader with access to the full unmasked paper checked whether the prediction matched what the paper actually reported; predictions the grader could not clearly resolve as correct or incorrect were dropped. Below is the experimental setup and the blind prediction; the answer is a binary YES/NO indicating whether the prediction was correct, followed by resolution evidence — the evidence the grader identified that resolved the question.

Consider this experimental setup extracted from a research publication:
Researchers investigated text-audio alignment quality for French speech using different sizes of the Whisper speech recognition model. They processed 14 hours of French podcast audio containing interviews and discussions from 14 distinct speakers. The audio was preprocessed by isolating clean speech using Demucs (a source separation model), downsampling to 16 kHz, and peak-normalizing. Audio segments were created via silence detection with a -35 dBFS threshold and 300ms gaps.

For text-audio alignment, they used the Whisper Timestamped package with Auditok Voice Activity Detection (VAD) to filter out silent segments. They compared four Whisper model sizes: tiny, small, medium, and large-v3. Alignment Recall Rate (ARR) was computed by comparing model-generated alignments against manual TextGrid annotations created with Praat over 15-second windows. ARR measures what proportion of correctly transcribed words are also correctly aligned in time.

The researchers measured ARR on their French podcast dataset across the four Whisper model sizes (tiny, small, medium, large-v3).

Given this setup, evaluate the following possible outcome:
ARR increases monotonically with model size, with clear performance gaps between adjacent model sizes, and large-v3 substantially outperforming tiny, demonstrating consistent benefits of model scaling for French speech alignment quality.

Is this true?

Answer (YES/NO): NO